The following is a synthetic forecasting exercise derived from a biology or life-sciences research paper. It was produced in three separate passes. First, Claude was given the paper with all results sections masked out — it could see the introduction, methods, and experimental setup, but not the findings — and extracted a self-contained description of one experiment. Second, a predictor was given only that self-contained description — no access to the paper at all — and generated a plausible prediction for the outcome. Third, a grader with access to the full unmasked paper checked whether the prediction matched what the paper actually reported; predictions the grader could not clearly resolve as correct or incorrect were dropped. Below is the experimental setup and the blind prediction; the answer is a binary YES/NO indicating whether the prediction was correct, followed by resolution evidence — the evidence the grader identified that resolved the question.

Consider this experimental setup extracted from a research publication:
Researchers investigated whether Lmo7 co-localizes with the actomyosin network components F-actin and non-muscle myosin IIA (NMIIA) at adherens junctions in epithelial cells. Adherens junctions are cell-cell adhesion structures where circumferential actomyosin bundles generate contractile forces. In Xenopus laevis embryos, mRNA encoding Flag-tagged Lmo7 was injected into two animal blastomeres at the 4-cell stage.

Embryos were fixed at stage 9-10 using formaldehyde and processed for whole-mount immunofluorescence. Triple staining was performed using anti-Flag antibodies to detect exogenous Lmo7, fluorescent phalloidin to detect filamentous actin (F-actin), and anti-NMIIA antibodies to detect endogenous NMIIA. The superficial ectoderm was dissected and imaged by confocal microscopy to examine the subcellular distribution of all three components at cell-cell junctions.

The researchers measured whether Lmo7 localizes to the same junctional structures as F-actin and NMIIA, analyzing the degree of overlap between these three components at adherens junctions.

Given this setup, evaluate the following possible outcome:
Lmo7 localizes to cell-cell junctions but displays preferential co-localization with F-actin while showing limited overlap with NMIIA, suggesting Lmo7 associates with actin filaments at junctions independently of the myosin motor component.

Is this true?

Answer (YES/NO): NO